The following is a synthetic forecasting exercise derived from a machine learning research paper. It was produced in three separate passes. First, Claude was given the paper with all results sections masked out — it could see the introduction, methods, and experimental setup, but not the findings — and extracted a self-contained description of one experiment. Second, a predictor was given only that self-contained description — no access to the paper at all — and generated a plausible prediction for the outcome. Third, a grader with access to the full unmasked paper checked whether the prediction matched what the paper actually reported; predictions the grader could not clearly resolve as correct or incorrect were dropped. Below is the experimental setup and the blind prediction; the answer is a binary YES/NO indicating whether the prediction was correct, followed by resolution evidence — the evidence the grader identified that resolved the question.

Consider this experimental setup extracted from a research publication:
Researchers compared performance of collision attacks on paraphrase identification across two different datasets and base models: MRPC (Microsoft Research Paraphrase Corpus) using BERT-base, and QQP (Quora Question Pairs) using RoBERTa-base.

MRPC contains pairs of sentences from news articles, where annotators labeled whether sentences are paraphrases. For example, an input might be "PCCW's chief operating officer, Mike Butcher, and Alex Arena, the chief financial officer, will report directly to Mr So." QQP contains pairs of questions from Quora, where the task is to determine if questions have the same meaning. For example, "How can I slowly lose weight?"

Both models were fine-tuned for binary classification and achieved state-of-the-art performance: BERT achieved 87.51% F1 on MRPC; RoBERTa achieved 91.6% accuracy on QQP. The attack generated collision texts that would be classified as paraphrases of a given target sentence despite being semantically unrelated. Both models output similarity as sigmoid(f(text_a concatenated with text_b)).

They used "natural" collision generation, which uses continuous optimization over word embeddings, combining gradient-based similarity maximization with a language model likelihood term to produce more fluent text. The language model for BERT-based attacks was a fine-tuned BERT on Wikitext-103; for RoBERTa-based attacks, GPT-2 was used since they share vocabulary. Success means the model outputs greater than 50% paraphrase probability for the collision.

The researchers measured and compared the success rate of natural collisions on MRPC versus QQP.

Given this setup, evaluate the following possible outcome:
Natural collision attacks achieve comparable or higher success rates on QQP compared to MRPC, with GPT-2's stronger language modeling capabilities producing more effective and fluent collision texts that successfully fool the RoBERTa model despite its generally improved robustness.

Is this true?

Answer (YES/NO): NO